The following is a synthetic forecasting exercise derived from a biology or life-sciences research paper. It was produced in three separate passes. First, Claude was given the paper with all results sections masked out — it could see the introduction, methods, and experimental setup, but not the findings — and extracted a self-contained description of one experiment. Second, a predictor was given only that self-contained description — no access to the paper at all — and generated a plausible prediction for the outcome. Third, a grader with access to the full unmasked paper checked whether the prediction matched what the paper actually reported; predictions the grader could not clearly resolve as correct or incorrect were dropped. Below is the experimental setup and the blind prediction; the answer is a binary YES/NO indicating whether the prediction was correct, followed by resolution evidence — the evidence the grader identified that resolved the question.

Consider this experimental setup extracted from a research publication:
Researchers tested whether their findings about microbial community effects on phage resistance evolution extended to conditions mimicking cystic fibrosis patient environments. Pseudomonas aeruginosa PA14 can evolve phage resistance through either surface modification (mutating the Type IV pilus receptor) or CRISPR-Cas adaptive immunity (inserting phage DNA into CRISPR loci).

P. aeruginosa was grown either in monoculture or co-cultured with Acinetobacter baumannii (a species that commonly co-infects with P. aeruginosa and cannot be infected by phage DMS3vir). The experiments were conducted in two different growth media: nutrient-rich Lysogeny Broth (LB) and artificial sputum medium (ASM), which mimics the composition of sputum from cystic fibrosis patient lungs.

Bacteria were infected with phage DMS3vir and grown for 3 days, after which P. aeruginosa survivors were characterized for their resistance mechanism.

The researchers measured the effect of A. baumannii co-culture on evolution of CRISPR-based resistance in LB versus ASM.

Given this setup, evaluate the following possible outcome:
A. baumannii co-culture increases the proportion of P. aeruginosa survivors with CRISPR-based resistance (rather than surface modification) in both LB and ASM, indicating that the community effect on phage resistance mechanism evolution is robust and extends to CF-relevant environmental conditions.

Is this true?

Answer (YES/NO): YES